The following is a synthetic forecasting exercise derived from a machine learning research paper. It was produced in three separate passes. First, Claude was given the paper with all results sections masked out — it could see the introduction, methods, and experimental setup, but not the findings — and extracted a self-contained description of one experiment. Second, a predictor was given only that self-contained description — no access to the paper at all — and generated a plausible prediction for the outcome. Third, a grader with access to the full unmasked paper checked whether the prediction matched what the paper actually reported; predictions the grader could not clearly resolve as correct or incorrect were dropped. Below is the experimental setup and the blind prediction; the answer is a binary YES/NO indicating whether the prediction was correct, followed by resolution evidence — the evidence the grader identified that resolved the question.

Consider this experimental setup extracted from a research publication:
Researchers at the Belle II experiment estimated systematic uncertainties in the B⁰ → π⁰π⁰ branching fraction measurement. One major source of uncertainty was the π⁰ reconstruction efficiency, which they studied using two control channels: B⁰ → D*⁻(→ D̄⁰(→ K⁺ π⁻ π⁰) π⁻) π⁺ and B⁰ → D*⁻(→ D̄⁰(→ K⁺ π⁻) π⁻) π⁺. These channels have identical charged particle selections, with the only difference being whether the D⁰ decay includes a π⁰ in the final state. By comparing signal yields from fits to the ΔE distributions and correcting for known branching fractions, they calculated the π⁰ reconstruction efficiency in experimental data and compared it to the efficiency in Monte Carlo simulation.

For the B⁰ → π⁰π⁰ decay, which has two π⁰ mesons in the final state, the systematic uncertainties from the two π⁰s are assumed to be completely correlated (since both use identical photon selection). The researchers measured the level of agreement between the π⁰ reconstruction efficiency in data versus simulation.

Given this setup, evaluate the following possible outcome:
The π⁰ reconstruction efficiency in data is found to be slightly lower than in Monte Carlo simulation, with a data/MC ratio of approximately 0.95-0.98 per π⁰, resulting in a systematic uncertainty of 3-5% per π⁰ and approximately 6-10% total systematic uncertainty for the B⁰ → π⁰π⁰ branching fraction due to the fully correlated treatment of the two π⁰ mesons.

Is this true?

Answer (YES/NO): NO